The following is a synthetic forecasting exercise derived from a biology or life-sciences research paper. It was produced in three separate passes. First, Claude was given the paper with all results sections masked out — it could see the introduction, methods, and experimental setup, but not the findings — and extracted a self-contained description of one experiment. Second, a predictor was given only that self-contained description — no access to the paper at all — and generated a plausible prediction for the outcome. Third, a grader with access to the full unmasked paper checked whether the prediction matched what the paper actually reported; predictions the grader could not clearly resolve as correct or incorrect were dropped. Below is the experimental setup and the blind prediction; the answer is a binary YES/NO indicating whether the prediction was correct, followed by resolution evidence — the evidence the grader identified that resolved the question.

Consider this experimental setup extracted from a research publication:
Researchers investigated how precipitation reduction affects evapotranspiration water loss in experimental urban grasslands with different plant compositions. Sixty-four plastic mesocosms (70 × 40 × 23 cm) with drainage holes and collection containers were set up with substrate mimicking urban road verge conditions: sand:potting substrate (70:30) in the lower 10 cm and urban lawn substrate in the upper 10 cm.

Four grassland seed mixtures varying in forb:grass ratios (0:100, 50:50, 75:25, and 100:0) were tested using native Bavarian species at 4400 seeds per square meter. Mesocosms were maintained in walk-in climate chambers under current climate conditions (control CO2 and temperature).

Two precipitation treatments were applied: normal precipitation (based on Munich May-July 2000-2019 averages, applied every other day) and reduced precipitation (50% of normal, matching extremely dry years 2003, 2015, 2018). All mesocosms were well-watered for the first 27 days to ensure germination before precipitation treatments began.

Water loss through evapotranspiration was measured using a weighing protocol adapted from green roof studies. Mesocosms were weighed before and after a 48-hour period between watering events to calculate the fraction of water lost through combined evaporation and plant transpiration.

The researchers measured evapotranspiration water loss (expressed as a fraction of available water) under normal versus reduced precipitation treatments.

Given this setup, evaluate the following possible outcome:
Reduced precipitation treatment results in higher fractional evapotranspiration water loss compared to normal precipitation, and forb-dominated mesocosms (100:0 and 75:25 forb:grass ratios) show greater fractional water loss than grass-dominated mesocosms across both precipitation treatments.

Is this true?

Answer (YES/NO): NO